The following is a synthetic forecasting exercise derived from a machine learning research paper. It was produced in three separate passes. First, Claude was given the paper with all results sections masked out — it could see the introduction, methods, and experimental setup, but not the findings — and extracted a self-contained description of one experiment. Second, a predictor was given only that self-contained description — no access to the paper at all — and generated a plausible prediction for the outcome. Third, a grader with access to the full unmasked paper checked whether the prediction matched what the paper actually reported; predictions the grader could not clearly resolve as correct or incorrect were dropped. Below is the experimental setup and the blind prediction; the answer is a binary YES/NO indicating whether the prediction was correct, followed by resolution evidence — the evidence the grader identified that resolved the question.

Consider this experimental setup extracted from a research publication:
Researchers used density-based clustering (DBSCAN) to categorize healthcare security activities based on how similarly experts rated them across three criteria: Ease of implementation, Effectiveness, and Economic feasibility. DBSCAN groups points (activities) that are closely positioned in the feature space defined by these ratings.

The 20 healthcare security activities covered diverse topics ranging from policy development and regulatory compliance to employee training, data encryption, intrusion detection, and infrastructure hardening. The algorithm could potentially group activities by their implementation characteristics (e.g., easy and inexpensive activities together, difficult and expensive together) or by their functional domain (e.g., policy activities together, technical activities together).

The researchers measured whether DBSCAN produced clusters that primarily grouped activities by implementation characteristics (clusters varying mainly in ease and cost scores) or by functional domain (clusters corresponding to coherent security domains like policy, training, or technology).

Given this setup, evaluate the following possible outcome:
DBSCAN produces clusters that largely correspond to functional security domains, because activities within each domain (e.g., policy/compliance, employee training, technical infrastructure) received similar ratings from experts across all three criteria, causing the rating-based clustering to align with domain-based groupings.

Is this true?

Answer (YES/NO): NO